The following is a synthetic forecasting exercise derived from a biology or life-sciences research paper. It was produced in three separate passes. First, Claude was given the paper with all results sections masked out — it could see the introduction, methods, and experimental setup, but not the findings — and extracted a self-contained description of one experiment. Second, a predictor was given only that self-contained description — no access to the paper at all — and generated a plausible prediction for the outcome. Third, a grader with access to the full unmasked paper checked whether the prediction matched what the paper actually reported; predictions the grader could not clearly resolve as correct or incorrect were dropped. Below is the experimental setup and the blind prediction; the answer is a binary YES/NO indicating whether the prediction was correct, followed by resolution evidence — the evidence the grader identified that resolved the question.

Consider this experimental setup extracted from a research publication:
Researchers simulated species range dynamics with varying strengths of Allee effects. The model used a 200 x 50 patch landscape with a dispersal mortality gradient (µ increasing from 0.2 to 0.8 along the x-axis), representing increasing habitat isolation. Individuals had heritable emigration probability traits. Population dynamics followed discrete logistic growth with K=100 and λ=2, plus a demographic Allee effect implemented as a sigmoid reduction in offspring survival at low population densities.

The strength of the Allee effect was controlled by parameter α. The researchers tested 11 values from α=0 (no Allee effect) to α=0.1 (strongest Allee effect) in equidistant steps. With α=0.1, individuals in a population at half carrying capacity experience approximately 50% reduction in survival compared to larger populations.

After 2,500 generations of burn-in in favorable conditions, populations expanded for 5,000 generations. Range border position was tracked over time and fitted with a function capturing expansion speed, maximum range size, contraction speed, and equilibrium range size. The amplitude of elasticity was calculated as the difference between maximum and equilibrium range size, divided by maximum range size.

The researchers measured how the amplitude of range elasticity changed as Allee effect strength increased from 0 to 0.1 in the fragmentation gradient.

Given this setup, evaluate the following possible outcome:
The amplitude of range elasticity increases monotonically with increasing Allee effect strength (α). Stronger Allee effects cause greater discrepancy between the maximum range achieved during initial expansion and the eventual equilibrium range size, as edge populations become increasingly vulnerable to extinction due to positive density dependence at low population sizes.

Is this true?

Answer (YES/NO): YES